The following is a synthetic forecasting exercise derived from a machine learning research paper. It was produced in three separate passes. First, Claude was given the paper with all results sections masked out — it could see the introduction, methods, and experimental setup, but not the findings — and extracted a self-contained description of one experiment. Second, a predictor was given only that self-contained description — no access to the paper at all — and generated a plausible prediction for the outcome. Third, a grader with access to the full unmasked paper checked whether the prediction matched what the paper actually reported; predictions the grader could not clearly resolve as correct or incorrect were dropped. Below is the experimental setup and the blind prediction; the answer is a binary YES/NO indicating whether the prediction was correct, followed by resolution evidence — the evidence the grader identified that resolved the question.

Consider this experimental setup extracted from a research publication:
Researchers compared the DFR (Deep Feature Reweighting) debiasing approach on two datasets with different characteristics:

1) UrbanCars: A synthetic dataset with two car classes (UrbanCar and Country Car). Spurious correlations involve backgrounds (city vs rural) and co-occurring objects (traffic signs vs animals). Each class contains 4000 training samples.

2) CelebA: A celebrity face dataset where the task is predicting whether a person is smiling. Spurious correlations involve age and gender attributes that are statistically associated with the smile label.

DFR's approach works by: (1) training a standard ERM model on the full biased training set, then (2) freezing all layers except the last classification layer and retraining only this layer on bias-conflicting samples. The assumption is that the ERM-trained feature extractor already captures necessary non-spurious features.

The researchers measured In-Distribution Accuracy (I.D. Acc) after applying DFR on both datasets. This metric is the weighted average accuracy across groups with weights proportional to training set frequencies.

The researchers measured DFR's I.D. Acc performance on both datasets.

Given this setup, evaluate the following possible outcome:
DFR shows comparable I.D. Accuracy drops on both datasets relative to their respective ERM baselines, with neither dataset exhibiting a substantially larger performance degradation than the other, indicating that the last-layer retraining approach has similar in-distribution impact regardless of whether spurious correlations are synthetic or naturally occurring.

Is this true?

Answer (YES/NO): NO